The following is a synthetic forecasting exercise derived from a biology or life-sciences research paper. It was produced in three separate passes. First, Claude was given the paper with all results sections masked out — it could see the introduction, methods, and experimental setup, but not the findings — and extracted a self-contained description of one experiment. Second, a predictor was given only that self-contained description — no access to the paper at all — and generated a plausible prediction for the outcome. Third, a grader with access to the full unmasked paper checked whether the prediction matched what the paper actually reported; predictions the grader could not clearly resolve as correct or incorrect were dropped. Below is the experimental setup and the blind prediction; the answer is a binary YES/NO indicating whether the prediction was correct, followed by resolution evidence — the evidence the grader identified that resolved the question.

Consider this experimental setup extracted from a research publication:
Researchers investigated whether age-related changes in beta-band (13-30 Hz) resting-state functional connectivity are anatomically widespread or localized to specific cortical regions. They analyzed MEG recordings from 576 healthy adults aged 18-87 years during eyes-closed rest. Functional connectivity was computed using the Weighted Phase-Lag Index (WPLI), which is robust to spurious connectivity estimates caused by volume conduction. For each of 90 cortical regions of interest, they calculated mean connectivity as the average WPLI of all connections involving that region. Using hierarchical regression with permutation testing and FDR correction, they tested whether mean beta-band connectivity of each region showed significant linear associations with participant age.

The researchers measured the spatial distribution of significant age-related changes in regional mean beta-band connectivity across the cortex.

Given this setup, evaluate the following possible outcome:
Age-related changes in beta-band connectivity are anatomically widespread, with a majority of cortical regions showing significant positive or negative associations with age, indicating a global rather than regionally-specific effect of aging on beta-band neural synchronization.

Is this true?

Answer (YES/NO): NO